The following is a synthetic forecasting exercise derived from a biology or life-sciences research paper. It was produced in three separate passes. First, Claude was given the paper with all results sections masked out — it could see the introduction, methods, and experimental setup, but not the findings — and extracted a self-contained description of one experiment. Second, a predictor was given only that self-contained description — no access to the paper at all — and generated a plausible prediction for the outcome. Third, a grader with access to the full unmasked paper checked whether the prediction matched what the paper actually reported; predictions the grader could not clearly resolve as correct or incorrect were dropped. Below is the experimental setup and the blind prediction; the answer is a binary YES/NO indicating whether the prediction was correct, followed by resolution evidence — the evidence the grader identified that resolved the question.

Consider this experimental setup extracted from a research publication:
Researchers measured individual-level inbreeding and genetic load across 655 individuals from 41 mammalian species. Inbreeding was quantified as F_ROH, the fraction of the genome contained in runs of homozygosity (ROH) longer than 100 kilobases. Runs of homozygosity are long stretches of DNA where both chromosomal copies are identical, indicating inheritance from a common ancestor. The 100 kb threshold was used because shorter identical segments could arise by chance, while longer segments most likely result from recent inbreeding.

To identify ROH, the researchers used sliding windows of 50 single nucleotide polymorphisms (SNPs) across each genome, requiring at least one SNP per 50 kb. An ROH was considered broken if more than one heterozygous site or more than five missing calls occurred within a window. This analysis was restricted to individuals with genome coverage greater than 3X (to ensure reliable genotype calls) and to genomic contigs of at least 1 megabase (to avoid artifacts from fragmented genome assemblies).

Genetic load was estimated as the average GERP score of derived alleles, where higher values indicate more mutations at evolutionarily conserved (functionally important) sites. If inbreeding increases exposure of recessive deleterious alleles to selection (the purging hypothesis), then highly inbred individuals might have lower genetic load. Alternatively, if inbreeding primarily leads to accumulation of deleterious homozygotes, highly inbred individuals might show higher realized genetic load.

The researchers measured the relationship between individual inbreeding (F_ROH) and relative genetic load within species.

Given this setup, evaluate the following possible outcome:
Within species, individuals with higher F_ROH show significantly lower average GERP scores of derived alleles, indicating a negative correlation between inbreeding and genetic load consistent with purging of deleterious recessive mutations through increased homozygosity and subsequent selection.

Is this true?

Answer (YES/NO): NO